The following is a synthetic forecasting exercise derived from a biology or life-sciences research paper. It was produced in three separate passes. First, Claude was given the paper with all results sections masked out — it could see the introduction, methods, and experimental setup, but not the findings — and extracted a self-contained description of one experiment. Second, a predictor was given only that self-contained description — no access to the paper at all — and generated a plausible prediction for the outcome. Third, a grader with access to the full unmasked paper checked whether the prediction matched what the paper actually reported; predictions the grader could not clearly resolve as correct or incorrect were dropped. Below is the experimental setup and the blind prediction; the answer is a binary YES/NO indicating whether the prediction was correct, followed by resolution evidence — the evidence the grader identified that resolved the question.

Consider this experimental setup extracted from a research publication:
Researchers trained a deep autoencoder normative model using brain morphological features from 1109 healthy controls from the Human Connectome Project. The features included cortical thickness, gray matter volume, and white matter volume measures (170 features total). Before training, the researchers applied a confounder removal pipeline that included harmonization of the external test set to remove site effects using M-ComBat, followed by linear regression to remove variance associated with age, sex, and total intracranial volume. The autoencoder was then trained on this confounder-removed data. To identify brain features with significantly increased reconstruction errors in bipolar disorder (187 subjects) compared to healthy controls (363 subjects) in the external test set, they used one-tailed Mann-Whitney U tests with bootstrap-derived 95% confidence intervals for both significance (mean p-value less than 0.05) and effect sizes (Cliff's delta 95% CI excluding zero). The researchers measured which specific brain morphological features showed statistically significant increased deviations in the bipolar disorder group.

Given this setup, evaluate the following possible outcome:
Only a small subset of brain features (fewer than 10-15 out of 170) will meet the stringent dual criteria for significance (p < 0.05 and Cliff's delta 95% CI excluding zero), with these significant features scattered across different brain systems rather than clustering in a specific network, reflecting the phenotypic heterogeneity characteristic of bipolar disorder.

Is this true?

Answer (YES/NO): NO